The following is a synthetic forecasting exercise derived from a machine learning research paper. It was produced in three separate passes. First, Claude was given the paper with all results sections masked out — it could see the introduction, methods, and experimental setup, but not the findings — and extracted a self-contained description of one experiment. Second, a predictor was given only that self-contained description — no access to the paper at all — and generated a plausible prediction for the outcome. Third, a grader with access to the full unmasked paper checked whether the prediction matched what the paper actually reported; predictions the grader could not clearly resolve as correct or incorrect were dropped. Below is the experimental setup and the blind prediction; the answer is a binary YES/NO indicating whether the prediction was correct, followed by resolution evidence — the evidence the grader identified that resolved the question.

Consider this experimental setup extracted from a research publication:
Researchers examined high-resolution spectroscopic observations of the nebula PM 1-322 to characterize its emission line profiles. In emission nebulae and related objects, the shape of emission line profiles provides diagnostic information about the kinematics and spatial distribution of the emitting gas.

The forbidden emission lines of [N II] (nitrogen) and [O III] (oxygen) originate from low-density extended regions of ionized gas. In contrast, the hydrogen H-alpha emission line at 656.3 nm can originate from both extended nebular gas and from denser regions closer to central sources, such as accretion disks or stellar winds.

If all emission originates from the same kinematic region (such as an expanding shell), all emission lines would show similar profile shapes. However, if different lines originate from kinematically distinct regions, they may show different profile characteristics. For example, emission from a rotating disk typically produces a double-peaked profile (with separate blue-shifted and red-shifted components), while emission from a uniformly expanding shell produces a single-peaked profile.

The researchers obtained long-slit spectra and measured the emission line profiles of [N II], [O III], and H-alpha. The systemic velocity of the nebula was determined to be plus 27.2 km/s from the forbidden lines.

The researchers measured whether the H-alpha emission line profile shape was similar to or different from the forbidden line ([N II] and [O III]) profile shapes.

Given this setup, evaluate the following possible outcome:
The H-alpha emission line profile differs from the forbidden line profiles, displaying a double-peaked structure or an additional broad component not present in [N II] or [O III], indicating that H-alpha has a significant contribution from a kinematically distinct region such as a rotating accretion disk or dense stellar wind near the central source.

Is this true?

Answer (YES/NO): YES